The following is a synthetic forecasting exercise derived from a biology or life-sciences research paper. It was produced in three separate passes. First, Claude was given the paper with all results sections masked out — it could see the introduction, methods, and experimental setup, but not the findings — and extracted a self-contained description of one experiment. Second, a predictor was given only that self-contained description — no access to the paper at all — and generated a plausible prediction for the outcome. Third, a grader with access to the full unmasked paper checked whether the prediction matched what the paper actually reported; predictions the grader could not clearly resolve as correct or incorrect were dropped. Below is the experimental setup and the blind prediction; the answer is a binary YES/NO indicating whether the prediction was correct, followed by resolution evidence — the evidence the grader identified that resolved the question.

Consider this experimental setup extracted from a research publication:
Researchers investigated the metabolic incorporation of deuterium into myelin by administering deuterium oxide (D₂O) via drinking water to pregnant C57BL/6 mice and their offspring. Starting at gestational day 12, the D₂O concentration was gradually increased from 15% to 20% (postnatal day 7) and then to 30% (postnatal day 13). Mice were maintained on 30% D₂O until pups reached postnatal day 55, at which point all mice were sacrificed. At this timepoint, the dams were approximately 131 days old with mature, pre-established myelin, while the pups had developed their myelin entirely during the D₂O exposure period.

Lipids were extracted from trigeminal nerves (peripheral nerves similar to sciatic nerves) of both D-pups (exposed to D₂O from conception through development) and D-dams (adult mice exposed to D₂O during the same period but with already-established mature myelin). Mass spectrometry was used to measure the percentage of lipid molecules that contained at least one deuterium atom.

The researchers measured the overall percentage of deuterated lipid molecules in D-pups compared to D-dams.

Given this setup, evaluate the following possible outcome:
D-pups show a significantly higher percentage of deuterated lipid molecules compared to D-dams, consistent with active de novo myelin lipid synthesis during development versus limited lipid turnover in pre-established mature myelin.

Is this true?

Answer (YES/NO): YES